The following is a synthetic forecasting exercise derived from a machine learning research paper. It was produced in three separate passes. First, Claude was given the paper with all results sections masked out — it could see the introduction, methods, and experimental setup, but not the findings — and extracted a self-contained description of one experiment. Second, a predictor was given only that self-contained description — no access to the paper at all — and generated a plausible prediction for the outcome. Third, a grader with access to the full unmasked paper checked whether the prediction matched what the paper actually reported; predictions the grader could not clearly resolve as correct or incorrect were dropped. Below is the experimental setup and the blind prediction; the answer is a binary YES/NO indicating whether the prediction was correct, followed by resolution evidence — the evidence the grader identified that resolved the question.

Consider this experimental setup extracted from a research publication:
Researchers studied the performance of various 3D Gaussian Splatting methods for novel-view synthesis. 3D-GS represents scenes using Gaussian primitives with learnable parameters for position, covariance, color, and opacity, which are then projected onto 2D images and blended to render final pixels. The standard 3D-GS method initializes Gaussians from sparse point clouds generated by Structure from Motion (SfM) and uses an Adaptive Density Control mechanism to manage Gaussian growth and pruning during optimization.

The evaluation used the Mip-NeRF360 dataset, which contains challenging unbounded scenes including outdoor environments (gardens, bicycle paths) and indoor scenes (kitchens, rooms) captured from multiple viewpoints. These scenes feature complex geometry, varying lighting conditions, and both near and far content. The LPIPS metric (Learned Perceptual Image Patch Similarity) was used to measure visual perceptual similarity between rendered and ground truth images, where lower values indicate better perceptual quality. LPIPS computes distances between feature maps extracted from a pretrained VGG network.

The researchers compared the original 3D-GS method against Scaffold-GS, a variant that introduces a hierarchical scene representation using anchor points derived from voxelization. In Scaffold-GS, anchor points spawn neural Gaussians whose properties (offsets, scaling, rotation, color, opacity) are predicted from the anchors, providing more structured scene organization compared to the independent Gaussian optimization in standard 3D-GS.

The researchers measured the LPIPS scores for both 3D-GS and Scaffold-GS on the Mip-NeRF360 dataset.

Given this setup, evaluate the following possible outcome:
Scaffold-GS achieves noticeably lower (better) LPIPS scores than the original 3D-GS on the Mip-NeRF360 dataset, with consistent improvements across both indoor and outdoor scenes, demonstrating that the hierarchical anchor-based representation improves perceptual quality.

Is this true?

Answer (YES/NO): NO